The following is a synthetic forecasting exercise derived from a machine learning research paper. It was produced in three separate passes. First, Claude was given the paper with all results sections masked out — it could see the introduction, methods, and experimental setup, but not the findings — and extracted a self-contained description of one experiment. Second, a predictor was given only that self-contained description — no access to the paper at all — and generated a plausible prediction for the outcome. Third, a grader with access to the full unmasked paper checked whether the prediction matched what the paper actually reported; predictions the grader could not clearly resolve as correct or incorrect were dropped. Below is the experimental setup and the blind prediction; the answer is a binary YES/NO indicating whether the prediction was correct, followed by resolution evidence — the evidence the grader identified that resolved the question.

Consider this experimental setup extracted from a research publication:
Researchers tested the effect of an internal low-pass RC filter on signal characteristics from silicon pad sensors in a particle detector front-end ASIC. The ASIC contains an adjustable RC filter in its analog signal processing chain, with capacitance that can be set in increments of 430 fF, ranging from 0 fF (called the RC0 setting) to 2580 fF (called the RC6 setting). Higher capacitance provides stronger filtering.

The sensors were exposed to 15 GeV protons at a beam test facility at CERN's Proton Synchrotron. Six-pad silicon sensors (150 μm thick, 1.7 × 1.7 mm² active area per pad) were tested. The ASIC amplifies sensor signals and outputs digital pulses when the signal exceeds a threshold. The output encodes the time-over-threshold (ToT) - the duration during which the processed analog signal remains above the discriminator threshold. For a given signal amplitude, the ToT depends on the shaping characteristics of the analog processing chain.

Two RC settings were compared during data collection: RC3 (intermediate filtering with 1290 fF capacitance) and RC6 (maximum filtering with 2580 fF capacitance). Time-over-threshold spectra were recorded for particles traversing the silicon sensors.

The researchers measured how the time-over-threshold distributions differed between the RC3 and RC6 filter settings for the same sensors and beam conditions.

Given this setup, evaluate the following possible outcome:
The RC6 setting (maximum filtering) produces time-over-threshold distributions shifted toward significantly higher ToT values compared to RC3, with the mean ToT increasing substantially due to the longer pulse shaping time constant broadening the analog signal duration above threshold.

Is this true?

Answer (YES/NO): YES